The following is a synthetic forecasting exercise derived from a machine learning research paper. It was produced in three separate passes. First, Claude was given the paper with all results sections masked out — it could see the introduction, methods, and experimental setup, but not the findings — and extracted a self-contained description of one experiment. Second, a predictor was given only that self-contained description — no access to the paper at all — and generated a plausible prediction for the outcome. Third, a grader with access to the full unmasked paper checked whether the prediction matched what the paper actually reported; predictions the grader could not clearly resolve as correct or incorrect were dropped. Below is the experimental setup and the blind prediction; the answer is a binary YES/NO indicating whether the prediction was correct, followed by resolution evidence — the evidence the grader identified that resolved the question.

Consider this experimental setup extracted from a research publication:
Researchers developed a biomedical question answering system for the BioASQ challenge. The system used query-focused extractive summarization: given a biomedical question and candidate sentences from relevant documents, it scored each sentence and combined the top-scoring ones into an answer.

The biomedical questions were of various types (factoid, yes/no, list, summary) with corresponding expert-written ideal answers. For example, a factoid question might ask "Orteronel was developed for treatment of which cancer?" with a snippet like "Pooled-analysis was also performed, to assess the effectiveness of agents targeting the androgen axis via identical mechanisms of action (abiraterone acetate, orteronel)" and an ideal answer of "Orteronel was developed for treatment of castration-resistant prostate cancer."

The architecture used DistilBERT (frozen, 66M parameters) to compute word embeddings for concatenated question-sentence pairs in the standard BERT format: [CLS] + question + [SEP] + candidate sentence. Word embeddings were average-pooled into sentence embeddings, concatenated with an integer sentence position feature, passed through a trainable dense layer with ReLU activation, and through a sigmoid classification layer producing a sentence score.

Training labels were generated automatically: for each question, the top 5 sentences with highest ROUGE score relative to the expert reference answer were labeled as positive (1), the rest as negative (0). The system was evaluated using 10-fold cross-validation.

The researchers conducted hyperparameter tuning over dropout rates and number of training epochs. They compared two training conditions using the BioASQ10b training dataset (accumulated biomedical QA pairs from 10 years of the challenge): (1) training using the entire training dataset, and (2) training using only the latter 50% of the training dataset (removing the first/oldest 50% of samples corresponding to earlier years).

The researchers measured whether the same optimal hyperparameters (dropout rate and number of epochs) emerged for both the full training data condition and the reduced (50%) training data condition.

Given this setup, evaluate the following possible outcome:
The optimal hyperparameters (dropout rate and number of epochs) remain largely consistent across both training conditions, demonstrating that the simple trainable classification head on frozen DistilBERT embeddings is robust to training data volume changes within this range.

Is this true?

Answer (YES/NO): YES